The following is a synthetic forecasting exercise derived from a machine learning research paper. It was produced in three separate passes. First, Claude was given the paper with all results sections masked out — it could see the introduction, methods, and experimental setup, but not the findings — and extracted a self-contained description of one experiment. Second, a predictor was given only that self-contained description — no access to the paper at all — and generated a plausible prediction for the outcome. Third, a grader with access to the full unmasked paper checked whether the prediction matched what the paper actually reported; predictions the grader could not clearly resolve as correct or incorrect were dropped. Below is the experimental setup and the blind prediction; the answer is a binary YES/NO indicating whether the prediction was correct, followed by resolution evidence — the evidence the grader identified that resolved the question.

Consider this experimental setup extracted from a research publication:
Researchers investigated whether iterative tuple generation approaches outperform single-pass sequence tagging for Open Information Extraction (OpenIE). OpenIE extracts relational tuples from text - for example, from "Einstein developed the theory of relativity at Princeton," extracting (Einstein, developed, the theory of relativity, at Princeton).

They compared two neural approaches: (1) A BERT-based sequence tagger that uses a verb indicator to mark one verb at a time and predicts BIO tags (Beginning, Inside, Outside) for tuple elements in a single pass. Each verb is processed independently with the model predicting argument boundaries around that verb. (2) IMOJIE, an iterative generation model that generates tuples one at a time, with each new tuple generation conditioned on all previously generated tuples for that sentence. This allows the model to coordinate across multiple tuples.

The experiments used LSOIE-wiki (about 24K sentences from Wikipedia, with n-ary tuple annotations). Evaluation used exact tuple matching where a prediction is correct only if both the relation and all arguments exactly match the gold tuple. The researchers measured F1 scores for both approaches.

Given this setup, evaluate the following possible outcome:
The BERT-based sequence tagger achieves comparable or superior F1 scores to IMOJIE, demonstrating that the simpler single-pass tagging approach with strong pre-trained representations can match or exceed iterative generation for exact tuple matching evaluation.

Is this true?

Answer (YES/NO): NO